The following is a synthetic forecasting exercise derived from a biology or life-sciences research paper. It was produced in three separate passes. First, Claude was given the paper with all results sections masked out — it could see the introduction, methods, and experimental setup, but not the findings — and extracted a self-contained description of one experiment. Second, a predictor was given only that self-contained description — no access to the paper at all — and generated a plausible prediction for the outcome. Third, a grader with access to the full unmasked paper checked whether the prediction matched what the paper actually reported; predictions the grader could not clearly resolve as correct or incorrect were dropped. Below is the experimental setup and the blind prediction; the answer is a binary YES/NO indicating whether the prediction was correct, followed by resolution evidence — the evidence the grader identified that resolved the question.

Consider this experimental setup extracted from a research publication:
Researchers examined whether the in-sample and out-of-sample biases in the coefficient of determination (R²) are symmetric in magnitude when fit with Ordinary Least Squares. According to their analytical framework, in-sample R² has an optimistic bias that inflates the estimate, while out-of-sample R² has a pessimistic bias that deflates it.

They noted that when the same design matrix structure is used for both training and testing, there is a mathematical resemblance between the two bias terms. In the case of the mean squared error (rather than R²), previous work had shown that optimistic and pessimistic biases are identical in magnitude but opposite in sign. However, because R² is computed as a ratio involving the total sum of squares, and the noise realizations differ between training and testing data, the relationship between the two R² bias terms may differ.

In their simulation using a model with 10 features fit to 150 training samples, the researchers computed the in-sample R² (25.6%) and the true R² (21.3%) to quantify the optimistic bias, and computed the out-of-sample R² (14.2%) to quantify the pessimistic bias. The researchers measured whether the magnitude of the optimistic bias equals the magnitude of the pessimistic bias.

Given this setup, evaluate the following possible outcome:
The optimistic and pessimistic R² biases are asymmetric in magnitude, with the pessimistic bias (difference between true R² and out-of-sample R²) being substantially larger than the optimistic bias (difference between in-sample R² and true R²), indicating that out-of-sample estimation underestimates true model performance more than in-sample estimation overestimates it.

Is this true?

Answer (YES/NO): YES